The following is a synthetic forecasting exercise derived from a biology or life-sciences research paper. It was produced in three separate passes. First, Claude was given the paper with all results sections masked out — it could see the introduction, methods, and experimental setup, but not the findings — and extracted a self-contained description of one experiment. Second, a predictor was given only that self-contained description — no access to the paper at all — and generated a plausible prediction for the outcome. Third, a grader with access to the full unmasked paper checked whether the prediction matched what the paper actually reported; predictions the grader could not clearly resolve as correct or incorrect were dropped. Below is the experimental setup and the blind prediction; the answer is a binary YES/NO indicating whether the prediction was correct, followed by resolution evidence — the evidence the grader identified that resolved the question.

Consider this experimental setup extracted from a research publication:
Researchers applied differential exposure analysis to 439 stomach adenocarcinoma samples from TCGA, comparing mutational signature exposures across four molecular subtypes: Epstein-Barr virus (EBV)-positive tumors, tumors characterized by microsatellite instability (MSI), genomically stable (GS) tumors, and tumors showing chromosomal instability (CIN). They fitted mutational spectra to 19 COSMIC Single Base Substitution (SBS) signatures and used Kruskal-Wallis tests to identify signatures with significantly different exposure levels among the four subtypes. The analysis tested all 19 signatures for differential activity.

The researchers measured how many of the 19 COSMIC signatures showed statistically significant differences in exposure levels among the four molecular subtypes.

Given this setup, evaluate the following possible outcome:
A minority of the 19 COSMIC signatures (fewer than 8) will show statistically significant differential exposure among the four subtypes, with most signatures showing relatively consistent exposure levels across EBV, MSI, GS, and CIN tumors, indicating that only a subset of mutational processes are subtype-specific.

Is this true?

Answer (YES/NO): NO